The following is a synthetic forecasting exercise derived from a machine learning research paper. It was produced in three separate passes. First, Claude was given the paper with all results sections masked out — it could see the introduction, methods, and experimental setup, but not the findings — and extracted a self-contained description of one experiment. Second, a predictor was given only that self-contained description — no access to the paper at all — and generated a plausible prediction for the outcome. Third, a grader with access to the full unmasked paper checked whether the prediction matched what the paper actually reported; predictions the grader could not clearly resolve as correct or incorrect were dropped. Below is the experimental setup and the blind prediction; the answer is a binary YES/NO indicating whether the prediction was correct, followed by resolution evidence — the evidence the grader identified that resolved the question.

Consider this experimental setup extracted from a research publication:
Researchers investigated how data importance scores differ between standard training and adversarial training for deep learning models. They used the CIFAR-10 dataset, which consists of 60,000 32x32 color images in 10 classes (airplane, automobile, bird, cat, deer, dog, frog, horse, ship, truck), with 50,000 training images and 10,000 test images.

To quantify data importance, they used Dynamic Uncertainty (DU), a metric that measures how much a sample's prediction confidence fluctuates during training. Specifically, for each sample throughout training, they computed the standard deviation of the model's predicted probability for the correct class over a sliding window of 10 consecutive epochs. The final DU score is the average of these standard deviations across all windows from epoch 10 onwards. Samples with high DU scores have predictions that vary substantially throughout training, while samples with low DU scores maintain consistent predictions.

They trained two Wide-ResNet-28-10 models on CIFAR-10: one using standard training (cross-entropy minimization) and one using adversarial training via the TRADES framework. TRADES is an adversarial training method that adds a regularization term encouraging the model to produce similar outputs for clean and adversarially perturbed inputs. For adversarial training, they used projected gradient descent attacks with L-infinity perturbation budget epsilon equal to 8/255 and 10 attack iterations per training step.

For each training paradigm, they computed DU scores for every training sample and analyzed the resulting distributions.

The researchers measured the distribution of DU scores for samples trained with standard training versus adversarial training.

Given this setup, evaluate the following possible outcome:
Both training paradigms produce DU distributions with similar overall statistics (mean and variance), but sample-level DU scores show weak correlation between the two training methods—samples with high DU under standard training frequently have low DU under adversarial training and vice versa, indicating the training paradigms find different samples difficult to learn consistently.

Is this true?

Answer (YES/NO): NO